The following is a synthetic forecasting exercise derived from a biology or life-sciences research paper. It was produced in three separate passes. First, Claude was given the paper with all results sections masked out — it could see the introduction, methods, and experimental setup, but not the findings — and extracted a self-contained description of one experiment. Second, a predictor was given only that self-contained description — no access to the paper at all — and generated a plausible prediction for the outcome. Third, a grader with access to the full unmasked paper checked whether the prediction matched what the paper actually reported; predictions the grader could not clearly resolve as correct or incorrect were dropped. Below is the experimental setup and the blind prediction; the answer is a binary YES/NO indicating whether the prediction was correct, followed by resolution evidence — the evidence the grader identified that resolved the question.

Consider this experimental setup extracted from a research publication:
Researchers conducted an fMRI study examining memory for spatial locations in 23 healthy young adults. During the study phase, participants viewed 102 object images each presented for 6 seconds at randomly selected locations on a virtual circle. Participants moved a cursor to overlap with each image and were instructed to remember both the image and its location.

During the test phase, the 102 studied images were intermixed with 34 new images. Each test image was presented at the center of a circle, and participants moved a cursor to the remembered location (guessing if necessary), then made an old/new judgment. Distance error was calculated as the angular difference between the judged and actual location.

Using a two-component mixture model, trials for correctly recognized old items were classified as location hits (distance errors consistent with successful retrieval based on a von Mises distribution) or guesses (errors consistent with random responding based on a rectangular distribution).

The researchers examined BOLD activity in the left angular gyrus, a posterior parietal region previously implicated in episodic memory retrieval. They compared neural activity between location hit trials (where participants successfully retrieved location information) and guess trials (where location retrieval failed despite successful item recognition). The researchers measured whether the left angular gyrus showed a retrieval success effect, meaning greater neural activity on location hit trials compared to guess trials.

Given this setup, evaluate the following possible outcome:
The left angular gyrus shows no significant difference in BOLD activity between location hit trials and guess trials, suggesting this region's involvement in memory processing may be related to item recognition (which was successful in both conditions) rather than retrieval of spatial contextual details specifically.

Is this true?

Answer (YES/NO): YES